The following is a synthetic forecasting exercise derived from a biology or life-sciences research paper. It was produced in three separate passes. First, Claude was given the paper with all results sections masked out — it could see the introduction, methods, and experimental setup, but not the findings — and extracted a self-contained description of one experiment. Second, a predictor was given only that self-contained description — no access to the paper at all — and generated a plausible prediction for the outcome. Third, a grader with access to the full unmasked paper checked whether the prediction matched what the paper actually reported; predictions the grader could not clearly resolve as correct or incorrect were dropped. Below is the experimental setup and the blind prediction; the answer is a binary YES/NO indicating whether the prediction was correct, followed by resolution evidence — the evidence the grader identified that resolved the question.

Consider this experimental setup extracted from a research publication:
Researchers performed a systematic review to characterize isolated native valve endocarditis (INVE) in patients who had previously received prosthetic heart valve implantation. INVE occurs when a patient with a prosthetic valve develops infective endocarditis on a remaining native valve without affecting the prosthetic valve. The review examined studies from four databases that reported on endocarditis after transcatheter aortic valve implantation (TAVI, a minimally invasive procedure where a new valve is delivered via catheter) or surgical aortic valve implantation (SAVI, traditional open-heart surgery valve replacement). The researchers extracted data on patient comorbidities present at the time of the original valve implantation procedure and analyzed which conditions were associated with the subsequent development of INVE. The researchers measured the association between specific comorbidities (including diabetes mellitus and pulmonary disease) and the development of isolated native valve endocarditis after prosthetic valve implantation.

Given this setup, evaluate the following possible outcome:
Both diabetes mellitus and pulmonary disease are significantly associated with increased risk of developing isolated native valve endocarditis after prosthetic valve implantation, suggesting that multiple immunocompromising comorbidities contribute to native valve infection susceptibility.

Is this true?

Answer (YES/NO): YES